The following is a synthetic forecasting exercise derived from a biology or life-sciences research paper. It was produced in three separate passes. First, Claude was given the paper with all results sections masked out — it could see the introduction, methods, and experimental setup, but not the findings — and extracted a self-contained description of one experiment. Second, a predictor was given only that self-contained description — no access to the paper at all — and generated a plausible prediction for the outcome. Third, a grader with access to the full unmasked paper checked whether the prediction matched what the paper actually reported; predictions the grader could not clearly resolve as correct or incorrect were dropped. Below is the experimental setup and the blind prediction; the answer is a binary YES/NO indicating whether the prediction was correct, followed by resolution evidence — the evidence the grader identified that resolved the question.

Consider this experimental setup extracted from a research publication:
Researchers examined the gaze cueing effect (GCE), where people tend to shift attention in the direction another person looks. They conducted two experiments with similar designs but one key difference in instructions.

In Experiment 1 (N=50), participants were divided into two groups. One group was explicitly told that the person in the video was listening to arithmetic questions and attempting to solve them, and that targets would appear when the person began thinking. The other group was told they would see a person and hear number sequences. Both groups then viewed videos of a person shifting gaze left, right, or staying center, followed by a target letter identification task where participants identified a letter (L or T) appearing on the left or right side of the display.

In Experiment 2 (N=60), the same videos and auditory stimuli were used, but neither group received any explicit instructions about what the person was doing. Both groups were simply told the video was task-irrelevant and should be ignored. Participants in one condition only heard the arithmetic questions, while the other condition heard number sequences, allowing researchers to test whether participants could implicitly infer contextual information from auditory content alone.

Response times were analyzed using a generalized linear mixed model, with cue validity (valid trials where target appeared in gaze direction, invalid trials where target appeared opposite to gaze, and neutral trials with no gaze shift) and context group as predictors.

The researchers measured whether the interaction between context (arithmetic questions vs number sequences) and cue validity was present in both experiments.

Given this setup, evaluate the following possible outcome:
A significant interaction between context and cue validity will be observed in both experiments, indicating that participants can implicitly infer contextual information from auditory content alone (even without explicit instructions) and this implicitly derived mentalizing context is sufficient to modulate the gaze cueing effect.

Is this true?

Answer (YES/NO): NO